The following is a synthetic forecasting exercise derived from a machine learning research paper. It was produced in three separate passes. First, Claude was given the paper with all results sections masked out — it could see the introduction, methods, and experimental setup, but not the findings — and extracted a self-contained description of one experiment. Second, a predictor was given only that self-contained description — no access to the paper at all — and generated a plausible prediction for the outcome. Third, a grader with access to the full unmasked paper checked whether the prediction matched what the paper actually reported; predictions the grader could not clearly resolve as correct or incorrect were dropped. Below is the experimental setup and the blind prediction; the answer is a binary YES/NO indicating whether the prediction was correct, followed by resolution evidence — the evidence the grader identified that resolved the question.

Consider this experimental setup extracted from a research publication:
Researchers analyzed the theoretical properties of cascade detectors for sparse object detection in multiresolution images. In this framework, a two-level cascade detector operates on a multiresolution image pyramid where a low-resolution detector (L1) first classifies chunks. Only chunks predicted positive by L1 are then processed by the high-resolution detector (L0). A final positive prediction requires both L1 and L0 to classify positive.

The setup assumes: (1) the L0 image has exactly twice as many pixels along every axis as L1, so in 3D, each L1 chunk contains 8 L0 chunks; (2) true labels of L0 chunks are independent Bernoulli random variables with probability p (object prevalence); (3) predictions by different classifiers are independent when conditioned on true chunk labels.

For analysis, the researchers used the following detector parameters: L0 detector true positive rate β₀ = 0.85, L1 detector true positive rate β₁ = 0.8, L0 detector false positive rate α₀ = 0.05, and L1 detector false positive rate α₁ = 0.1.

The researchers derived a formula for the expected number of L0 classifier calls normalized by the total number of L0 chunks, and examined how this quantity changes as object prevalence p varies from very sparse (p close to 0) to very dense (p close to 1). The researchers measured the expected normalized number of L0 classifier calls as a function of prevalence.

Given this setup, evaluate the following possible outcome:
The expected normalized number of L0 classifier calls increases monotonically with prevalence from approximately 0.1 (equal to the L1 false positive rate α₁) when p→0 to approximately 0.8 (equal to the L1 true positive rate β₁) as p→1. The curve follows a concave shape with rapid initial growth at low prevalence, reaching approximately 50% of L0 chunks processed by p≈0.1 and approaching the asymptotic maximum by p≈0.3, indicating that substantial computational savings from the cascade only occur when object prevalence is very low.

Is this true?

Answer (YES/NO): YES